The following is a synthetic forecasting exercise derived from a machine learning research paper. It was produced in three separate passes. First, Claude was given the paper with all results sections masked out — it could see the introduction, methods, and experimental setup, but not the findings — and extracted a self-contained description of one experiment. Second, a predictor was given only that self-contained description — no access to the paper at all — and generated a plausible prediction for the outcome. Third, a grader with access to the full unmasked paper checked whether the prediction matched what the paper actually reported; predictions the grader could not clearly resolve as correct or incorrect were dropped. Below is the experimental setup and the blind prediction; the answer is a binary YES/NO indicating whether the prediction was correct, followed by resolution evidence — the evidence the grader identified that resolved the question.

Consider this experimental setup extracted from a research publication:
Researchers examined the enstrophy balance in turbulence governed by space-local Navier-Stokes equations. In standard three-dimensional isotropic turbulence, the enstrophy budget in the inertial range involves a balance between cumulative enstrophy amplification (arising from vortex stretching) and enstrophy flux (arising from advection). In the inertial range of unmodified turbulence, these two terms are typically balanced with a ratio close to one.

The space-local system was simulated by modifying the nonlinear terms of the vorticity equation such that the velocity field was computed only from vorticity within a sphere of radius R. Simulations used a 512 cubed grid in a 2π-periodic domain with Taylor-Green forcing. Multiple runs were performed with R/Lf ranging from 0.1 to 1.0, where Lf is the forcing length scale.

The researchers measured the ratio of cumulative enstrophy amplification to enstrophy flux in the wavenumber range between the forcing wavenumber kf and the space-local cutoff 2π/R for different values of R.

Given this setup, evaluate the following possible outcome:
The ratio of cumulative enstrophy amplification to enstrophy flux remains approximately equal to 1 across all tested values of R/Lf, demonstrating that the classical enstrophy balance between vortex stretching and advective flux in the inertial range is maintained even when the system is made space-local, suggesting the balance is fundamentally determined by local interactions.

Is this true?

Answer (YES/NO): NO